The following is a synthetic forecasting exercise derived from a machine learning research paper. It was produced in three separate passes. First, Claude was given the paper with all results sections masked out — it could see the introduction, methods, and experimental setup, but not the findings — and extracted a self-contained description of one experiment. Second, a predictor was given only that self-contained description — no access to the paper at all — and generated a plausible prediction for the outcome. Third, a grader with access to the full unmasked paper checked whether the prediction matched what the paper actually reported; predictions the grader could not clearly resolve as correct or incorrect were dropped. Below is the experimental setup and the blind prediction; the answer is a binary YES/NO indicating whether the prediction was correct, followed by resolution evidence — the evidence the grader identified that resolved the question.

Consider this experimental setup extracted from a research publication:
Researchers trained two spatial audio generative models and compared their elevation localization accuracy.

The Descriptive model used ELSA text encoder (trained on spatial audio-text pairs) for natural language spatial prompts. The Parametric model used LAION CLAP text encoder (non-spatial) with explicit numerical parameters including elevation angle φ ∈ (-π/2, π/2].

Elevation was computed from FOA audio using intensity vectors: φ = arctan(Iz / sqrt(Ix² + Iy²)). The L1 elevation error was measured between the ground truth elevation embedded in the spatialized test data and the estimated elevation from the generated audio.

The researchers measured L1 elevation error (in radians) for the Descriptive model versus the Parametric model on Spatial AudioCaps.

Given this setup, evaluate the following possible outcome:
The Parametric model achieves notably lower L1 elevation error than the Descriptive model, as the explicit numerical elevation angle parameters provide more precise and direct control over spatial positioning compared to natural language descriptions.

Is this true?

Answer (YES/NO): YES